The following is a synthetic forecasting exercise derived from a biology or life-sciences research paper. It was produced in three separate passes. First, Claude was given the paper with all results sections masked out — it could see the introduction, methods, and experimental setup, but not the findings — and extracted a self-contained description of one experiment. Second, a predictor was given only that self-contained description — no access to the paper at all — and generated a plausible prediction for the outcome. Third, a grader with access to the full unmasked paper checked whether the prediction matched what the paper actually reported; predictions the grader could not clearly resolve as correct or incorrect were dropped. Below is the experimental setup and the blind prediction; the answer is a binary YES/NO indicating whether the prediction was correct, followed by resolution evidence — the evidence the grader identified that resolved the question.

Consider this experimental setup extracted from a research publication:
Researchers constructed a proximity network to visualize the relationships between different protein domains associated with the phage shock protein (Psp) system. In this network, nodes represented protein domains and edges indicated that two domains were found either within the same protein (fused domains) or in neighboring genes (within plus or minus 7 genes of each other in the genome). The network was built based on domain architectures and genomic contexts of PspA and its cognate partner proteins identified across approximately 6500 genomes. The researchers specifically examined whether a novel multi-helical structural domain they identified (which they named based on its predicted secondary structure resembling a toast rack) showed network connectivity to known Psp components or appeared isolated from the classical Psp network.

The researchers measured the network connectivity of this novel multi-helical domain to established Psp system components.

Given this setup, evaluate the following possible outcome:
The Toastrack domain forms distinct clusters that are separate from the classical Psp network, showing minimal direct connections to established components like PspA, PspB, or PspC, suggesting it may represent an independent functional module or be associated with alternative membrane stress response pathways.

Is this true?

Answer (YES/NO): NO